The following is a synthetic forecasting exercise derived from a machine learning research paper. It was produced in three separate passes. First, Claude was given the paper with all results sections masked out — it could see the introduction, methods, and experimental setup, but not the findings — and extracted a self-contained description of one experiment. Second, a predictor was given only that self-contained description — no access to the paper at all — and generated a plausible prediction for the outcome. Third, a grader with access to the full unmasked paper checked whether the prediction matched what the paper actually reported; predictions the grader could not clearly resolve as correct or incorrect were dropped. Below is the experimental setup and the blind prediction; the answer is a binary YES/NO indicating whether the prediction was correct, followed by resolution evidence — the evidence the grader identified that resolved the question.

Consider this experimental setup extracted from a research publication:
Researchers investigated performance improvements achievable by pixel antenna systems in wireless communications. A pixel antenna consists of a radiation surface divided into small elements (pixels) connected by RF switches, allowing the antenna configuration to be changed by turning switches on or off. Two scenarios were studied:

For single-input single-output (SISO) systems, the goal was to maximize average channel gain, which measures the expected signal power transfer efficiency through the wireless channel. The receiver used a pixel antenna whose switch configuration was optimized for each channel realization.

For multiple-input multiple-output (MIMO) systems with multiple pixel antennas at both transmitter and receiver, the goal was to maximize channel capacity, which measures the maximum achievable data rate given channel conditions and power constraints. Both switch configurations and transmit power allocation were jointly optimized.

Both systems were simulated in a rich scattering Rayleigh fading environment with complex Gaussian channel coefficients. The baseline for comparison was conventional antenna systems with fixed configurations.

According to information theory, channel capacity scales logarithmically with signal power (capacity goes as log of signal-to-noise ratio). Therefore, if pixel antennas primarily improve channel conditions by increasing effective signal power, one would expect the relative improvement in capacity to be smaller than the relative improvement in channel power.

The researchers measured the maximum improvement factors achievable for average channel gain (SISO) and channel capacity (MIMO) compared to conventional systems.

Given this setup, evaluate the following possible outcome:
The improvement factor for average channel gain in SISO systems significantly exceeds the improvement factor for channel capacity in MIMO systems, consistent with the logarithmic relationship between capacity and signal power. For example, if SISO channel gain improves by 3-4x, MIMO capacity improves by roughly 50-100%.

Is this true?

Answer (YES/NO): YES